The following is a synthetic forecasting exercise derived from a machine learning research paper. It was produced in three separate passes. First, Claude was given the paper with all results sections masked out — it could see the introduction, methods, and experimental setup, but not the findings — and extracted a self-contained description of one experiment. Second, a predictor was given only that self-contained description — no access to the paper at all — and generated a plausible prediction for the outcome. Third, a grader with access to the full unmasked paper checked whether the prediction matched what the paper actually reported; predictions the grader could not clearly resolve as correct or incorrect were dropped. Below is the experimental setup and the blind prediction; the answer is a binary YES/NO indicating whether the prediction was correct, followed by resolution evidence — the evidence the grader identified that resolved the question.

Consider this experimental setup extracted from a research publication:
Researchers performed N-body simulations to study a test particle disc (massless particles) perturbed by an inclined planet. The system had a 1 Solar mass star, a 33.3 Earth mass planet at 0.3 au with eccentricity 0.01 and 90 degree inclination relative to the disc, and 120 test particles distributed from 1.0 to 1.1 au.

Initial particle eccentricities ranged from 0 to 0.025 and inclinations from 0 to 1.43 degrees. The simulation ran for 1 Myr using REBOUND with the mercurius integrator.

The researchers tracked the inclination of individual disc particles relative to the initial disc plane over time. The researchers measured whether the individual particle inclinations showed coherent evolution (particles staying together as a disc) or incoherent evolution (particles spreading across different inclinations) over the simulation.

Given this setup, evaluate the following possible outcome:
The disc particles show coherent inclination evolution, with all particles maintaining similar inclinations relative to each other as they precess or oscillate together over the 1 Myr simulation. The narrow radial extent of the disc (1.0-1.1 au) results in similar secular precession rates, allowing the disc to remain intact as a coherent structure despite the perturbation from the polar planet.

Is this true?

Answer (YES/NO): NO